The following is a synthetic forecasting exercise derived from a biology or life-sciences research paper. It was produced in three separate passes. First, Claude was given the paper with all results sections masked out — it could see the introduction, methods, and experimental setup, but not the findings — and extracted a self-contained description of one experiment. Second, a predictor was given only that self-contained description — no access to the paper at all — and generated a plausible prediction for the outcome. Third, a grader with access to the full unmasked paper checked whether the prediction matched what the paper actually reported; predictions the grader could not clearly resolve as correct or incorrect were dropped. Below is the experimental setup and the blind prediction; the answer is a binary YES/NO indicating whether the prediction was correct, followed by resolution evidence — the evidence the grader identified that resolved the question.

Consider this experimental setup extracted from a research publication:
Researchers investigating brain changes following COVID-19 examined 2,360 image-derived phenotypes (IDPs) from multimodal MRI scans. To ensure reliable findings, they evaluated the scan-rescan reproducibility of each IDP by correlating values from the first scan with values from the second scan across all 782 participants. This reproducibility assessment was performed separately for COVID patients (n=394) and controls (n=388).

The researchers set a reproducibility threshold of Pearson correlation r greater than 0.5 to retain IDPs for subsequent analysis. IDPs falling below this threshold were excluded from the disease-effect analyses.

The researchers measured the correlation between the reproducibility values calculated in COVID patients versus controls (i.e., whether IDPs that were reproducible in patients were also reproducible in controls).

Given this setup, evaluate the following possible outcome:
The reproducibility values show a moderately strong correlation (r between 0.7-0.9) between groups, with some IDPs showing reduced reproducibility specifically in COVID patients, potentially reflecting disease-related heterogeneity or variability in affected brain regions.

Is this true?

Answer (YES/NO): NO